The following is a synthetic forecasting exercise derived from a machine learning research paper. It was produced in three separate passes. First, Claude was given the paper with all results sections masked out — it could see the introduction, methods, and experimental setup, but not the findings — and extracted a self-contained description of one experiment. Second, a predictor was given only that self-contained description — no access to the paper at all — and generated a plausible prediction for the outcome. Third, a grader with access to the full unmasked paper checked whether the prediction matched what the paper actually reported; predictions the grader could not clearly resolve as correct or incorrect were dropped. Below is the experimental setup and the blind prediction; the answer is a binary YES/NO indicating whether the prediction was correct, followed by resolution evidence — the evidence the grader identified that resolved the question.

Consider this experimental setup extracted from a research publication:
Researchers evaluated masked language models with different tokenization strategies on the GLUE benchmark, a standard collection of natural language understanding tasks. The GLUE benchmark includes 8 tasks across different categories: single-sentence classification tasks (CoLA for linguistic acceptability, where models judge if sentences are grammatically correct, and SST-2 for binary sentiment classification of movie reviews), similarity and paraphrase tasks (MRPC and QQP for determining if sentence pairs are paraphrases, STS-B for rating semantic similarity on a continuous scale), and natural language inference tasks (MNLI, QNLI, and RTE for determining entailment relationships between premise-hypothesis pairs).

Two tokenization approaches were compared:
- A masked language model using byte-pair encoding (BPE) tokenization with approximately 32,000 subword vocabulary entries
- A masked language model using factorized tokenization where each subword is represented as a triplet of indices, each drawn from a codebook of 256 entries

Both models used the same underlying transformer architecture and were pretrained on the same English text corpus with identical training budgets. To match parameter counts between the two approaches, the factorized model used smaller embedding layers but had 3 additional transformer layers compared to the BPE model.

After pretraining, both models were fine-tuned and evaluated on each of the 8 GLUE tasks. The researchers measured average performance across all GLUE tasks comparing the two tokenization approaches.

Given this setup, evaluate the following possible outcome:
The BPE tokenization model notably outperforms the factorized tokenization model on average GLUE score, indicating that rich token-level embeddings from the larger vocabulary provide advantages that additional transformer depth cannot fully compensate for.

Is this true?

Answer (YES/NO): NO